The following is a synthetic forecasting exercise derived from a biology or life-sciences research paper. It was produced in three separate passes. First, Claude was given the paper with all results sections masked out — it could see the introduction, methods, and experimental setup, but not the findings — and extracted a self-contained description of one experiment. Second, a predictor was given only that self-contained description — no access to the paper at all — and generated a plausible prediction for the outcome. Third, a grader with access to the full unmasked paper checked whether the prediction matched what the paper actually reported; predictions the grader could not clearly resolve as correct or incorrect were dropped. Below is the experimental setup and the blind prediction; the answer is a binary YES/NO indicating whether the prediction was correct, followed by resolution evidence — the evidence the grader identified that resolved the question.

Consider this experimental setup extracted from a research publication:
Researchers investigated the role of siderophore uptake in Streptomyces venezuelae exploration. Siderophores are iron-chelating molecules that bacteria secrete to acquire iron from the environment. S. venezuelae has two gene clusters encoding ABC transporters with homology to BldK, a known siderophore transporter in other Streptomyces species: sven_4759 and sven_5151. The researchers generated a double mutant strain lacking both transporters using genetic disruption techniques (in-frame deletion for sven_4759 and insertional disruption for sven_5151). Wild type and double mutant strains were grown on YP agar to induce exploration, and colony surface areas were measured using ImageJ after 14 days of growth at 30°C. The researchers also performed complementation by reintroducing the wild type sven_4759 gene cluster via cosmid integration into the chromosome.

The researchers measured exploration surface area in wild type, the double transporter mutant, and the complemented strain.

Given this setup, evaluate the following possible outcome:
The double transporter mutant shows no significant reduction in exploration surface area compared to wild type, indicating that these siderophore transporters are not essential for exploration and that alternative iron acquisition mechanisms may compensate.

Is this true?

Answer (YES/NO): NO